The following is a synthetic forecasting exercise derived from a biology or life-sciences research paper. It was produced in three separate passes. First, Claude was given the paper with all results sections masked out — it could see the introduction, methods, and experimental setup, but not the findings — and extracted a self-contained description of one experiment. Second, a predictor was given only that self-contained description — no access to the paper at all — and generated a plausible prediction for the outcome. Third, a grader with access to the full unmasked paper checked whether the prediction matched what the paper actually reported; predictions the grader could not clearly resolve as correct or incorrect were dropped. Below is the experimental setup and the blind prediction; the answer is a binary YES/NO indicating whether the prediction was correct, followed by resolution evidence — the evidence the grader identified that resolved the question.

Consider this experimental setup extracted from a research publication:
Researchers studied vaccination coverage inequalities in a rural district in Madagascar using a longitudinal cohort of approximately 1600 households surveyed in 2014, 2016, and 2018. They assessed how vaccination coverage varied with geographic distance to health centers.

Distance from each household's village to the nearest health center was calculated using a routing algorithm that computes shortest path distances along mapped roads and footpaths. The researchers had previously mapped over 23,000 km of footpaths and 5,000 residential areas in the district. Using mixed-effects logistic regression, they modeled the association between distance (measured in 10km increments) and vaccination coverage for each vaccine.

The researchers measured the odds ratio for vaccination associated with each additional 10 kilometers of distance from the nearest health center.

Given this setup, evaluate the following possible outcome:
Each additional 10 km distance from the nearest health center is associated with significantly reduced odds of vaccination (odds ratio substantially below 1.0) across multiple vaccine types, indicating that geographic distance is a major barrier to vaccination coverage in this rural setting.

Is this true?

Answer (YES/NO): YES